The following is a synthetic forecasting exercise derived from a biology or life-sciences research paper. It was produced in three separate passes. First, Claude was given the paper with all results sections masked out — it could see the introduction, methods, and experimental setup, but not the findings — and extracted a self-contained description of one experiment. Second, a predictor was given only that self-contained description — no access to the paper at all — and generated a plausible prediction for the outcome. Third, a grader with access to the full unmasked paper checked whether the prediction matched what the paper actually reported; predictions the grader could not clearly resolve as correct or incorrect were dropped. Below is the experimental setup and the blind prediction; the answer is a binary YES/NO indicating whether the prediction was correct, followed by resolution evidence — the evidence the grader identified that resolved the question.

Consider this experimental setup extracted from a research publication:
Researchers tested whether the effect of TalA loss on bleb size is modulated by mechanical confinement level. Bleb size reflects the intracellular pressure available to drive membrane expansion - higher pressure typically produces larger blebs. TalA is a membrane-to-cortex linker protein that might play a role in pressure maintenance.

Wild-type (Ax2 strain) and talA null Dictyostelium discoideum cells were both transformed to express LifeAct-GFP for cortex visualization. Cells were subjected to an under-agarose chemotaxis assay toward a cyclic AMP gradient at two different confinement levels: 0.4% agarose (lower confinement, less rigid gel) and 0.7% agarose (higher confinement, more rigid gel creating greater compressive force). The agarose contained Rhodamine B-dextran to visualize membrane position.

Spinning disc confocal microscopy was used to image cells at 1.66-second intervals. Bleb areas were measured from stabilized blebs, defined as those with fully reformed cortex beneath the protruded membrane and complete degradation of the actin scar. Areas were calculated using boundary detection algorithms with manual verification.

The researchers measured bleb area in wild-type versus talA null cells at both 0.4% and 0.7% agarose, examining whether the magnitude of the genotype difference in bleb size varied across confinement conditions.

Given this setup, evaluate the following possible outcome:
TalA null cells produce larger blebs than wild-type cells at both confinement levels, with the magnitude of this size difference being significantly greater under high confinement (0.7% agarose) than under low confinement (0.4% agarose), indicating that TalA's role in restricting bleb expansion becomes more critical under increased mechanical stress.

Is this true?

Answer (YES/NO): NO